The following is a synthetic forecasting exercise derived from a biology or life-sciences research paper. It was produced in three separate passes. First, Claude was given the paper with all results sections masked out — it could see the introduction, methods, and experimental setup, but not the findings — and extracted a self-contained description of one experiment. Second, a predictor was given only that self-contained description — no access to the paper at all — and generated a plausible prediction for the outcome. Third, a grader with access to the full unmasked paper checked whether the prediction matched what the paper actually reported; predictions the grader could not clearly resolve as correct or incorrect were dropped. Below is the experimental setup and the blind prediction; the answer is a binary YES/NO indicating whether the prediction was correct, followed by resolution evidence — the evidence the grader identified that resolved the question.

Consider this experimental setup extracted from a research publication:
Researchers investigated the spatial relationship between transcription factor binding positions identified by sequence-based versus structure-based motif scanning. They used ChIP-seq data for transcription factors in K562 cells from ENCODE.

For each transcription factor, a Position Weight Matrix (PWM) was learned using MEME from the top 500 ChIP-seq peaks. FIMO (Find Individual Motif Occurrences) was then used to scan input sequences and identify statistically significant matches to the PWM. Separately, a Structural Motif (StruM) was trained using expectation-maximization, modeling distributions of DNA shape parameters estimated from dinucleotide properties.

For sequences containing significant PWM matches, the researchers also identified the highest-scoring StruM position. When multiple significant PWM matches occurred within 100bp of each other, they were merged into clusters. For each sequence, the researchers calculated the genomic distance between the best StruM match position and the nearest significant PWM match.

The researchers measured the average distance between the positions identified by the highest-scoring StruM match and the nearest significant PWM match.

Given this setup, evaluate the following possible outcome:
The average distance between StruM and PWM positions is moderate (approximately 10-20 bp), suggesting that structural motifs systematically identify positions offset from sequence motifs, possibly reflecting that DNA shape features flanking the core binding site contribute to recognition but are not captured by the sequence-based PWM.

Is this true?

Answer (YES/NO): NO